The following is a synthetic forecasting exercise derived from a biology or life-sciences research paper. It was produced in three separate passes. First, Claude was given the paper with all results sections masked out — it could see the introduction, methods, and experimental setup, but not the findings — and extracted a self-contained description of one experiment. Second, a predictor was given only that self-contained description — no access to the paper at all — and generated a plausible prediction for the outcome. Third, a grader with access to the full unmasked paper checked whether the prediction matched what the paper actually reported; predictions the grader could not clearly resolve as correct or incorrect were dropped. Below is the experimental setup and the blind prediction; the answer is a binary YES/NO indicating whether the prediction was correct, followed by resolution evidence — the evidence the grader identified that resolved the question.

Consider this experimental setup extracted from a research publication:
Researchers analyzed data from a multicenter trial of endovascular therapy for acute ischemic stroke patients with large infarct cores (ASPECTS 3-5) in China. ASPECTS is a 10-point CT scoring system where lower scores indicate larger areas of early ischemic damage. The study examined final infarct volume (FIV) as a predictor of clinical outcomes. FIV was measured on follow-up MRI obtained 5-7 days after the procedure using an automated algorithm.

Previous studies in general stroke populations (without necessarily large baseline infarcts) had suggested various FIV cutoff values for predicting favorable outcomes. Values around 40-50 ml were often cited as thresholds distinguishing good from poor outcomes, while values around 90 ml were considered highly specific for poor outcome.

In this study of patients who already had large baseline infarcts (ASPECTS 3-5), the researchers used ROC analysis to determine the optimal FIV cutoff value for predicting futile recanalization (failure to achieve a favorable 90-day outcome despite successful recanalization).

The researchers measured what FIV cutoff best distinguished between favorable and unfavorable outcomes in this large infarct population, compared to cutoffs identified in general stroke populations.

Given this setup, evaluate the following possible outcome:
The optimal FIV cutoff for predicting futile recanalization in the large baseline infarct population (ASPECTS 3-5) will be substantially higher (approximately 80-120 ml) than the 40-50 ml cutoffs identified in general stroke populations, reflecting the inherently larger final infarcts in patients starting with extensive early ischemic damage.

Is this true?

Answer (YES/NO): NO